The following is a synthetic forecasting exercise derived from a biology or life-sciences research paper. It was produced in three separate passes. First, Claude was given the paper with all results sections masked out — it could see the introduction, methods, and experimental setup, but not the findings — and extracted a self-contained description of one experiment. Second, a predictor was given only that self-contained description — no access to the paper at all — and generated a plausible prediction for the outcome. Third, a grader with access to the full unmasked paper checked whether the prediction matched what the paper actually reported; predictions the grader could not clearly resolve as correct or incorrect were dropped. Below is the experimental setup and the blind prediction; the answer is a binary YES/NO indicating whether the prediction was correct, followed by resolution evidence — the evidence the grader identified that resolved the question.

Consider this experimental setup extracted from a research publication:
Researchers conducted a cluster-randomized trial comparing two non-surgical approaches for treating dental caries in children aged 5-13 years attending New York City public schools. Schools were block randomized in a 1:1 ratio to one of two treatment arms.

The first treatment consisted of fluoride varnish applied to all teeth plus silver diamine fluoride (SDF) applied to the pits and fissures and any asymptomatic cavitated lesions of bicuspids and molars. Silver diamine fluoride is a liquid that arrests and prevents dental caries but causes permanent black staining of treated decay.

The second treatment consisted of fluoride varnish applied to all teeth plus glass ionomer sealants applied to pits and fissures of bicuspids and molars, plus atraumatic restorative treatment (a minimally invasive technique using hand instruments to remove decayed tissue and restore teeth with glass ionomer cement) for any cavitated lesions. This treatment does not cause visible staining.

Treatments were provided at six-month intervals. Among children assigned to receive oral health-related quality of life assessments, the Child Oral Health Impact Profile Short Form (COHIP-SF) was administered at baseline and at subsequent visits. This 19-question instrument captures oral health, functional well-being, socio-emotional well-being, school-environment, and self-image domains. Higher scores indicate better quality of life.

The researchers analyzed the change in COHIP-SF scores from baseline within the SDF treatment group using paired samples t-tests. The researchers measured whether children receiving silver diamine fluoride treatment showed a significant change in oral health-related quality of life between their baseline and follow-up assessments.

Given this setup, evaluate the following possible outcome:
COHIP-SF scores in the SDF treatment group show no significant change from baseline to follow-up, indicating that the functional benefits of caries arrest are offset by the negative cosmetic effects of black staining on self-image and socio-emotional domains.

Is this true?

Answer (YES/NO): NO